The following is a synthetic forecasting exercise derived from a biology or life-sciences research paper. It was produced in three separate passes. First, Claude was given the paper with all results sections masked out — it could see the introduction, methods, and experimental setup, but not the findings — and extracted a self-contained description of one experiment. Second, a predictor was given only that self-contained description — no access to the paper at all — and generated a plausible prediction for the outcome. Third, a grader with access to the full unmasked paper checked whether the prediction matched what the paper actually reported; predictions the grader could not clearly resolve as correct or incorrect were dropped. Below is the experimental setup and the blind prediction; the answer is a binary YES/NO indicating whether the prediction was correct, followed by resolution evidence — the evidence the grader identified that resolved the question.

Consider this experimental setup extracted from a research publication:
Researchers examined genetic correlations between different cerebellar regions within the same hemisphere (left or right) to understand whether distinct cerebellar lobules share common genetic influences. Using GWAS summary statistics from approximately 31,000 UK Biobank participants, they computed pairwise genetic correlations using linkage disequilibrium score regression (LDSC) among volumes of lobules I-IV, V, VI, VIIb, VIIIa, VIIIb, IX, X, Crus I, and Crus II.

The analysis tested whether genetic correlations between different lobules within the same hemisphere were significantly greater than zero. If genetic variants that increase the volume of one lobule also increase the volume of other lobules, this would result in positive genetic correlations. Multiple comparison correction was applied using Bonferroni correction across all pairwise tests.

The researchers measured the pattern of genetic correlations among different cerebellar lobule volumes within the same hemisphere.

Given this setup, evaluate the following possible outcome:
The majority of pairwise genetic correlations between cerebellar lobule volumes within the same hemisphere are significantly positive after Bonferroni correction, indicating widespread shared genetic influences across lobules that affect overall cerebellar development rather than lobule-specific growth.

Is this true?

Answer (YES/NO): NO